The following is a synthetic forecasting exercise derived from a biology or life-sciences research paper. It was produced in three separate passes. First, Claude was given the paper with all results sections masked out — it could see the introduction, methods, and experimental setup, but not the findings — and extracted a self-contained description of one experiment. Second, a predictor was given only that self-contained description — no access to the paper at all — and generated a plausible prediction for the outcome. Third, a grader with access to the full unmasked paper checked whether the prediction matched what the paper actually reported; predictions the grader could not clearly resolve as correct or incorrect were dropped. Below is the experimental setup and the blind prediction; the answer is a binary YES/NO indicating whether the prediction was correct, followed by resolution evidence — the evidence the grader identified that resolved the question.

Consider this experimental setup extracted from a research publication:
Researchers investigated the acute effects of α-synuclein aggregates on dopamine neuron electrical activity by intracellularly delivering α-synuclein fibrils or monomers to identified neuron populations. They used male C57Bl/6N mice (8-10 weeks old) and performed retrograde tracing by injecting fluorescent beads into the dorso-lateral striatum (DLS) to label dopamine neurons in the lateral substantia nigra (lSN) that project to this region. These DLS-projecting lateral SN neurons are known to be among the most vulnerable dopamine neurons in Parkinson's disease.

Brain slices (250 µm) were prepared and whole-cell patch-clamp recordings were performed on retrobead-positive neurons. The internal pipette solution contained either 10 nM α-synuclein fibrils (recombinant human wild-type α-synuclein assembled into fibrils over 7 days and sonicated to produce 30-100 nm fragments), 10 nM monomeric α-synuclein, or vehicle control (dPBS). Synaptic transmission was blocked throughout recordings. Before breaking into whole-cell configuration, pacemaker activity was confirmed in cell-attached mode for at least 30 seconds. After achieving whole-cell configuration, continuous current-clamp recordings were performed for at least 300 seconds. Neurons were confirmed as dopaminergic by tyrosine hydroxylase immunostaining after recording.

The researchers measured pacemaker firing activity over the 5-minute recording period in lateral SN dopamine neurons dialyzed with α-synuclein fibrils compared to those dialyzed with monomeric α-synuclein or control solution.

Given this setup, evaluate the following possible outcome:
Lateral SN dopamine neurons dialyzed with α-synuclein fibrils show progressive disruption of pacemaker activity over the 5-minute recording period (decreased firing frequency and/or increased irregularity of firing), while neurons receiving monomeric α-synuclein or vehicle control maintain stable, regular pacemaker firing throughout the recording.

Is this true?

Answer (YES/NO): YES